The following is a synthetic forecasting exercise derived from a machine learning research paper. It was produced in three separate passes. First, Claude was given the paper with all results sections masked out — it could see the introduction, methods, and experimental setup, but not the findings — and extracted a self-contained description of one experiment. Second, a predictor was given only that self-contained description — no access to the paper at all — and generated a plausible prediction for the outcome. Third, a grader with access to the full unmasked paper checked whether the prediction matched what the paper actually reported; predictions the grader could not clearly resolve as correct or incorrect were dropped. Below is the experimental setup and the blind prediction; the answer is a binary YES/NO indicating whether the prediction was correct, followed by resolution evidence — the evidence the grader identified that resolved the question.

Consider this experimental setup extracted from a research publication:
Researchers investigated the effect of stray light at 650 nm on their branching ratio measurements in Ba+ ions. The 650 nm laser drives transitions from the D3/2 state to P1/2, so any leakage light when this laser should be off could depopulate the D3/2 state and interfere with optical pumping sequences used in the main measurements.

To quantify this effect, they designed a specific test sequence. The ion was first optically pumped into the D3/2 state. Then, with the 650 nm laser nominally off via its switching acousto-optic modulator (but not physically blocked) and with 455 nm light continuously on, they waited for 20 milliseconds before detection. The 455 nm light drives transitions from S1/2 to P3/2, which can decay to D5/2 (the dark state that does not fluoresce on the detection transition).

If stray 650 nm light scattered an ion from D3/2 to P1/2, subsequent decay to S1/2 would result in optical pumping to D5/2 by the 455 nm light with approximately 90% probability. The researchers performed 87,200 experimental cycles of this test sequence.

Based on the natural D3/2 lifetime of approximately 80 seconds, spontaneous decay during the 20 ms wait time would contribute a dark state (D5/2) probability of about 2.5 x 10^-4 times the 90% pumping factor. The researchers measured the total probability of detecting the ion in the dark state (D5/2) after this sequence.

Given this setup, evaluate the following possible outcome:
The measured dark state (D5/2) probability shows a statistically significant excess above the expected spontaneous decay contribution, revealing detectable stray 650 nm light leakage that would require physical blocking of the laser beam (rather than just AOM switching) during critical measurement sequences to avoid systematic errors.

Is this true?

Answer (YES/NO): NO